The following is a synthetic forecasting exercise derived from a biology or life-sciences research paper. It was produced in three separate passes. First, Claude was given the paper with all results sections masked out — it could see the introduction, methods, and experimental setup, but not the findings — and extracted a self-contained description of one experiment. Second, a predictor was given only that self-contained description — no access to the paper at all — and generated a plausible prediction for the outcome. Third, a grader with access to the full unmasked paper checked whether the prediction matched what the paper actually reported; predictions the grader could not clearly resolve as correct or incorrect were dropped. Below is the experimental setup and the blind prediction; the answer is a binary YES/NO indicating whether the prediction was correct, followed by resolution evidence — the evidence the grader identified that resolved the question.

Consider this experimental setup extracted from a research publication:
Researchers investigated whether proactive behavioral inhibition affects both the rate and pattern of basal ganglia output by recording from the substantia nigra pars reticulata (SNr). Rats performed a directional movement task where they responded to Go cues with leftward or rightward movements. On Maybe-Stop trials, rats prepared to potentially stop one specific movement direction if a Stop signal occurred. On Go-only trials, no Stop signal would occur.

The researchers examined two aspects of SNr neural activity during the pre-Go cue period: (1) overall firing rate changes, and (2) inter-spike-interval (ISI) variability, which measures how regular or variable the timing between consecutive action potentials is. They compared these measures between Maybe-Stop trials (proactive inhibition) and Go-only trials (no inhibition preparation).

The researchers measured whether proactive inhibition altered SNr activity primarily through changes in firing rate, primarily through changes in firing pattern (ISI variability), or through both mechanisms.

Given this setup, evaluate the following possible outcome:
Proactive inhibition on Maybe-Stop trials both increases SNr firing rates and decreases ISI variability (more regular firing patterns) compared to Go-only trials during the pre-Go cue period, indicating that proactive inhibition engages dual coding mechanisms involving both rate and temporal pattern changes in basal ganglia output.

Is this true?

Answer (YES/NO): NO